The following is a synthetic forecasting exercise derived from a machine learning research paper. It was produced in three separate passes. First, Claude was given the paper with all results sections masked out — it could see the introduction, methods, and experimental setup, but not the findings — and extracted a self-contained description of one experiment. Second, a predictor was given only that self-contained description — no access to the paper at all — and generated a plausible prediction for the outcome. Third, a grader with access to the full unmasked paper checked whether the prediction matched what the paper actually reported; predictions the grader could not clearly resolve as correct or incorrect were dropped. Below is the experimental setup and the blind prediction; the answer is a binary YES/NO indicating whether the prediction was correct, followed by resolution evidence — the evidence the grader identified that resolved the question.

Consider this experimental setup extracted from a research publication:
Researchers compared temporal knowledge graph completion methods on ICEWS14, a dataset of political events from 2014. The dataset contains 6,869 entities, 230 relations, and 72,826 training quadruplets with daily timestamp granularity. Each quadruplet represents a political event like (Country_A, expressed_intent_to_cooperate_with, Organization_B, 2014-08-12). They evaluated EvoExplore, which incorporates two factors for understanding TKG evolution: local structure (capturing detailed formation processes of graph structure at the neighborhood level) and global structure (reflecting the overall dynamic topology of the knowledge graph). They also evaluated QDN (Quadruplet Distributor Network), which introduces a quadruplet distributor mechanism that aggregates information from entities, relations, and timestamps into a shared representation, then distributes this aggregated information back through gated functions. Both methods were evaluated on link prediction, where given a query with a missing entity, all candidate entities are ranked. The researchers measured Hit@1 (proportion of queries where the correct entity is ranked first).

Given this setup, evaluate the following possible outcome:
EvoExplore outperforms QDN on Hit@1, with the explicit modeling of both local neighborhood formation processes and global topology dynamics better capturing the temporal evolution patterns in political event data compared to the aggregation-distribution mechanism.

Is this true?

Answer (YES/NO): YES